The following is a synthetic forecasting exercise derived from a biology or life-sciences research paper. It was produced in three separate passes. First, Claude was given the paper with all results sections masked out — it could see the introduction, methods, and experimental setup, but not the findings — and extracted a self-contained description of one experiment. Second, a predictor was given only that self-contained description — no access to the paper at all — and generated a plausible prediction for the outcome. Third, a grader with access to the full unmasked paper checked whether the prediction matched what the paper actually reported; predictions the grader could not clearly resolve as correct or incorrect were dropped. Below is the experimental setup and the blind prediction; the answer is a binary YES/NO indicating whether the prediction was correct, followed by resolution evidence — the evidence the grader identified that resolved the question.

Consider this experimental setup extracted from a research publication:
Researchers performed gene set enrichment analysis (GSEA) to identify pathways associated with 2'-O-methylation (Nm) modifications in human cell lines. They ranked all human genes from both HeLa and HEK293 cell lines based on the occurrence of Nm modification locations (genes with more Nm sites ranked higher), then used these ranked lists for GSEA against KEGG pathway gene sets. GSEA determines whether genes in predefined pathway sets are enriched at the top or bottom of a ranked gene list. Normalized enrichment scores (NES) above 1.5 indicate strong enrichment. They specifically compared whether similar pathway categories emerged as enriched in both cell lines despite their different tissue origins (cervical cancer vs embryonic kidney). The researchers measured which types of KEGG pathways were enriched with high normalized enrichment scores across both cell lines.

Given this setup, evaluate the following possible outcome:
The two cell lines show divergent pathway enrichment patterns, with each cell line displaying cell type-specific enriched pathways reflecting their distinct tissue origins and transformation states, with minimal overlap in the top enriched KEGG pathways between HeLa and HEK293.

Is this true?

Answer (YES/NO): NO